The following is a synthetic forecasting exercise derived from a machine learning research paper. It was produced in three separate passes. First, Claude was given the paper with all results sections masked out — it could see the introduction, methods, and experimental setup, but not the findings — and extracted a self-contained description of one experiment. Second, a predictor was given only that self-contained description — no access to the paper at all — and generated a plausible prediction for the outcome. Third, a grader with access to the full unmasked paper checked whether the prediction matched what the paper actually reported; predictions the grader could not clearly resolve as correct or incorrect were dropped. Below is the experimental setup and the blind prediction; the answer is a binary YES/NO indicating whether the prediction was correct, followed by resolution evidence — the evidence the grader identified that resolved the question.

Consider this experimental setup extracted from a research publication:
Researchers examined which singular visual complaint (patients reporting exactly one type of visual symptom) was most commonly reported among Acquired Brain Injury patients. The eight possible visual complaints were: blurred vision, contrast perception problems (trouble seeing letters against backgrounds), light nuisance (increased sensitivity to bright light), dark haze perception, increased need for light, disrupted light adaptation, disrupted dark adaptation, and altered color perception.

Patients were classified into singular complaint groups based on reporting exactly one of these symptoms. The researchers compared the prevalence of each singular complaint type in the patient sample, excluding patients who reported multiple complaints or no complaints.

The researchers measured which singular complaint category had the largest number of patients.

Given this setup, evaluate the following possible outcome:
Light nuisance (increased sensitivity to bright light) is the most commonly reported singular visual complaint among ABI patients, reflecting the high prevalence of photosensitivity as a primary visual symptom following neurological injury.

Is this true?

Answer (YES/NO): NO